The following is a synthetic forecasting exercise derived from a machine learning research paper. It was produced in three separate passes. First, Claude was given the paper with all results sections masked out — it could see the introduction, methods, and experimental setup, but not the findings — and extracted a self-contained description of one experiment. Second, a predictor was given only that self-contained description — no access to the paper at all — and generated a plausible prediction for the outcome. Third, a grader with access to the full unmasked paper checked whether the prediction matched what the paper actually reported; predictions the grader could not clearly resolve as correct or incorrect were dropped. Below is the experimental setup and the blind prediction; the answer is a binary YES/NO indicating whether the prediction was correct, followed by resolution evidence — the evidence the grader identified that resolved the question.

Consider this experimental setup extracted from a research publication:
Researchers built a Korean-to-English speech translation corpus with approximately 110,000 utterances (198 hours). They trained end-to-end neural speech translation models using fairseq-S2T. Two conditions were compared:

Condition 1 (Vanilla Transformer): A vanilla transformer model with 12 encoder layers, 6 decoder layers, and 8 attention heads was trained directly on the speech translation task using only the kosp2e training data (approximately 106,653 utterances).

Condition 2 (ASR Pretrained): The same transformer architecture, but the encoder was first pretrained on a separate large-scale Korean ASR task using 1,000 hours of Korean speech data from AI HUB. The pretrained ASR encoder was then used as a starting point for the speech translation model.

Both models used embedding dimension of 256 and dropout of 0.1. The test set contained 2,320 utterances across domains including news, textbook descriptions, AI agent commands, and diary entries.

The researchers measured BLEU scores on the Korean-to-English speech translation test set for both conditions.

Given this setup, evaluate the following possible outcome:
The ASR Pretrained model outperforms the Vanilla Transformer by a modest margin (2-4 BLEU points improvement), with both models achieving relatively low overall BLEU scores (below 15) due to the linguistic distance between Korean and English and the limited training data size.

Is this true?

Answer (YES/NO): NO